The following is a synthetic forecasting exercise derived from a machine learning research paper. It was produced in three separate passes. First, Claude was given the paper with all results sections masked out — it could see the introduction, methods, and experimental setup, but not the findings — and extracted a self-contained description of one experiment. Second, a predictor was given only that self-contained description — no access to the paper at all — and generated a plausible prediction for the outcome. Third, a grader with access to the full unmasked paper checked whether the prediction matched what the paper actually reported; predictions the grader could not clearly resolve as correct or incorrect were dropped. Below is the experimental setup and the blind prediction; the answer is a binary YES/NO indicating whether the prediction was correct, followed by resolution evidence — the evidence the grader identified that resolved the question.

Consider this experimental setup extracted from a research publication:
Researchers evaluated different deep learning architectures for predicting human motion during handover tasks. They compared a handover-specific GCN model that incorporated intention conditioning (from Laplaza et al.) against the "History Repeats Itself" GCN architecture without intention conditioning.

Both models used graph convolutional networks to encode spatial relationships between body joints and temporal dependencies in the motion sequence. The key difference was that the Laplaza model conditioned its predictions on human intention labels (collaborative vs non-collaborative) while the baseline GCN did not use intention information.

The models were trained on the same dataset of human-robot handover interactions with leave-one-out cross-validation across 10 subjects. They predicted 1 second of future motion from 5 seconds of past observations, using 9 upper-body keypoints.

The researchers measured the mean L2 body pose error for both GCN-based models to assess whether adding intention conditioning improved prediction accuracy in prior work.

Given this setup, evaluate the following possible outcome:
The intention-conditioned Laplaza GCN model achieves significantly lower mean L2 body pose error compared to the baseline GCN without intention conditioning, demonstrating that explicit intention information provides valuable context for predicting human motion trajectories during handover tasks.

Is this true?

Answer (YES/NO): YES